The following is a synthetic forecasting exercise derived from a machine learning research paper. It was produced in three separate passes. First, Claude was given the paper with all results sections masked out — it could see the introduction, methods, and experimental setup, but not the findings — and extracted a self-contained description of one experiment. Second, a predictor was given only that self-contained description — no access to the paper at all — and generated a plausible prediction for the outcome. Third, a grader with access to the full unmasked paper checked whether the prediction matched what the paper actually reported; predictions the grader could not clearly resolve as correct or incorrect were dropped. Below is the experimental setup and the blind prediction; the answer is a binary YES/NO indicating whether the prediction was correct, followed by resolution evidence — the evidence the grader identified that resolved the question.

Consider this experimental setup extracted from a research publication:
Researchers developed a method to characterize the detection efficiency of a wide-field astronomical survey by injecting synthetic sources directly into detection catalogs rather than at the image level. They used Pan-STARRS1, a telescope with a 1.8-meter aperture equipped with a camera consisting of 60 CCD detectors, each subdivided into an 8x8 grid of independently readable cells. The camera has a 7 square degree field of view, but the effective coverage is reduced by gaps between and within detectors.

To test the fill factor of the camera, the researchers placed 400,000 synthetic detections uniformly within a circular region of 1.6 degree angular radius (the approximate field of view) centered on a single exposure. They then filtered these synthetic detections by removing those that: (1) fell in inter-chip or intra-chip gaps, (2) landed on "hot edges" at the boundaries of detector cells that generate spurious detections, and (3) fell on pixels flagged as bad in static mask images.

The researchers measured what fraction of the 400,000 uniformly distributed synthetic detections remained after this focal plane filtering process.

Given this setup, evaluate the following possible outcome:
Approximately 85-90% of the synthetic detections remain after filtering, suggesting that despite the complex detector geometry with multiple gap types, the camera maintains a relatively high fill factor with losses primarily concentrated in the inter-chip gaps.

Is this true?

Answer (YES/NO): NO